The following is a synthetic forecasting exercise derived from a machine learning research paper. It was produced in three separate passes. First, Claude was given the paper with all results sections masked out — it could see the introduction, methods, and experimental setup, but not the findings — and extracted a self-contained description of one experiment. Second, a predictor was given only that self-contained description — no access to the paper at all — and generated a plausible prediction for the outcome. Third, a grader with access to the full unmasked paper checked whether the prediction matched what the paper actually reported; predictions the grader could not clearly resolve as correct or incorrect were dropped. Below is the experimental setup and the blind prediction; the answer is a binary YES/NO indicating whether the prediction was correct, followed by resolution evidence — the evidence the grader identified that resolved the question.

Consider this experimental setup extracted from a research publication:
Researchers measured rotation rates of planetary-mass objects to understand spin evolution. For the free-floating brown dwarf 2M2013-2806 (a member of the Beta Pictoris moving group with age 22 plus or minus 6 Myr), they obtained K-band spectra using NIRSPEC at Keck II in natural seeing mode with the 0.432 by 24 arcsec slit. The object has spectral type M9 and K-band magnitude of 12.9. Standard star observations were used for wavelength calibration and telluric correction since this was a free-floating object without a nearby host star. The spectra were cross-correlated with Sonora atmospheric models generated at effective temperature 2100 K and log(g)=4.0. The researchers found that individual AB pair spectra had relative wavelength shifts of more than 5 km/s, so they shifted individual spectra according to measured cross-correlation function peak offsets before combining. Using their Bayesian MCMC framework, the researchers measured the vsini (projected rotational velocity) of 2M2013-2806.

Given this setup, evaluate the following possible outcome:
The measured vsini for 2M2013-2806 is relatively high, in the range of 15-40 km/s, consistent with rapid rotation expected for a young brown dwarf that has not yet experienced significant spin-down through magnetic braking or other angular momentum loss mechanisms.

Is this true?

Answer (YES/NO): YES